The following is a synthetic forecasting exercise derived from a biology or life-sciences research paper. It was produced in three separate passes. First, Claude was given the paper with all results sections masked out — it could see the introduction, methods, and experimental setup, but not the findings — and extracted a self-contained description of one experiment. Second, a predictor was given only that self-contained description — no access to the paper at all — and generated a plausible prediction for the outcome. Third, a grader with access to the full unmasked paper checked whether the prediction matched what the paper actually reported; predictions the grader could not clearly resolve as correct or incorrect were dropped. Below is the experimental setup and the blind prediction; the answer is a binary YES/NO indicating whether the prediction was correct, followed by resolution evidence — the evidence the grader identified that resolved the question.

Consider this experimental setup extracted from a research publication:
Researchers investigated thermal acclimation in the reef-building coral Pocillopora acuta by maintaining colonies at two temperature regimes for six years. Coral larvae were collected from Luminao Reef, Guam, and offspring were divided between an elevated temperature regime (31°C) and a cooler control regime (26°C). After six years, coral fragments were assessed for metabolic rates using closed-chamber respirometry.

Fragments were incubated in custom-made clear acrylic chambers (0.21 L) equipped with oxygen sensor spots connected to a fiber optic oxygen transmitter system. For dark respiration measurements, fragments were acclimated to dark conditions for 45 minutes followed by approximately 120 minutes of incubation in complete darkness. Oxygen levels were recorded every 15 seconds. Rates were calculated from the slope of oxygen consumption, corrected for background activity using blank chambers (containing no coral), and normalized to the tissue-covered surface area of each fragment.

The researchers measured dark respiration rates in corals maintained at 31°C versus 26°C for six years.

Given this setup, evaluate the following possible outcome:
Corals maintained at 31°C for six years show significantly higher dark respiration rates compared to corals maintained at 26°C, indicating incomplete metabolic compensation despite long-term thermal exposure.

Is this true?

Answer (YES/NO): NO